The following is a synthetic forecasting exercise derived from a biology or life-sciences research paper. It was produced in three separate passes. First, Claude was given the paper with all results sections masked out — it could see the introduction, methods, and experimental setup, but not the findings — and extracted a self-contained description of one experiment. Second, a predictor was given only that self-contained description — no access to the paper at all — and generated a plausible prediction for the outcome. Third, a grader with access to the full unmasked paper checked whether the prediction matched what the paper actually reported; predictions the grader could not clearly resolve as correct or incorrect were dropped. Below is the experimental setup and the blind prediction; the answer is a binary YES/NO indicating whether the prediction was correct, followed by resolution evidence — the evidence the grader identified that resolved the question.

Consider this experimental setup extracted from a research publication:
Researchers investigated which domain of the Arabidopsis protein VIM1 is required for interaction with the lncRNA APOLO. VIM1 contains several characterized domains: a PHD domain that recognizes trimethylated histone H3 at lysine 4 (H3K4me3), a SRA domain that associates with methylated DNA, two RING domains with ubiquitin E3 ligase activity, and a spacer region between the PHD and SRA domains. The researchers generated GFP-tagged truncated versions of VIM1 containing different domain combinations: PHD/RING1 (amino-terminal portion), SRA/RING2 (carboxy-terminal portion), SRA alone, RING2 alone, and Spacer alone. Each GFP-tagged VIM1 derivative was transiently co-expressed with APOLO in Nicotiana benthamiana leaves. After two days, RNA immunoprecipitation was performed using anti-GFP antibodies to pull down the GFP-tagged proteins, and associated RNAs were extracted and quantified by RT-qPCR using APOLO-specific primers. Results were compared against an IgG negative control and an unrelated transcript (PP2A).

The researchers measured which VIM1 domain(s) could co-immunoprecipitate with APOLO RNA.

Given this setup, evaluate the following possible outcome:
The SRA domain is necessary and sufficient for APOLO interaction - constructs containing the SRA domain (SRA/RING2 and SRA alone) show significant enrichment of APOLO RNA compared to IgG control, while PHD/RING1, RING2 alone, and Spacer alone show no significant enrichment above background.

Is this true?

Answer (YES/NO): NO